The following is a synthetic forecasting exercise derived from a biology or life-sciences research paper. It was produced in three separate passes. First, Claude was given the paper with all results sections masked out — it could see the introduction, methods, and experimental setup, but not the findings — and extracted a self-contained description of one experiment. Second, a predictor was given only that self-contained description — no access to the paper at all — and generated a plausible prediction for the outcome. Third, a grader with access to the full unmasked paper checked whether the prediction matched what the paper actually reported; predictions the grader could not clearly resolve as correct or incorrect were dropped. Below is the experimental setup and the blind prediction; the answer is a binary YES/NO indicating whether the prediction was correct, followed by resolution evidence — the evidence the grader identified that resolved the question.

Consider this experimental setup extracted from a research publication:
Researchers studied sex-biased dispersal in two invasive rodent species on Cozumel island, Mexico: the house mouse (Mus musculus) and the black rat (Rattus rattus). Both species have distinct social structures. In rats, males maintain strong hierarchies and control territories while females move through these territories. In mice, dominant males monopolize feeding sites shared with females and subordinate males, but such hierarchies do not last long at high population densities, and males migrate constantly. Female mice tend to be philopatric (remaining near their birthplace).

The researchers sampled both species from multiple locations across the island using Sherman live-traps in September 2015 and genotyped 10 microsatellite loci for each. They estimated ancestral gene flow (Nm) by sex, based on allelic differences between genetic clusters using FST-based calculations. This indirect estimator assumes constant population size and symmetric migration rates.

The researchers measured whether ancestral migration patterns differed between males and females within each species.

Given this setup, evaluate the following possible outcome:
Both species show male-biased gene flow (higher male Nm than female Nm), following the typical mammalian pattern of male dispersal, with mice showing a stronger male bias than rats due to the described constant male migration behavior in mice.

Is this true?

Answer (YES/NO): NO